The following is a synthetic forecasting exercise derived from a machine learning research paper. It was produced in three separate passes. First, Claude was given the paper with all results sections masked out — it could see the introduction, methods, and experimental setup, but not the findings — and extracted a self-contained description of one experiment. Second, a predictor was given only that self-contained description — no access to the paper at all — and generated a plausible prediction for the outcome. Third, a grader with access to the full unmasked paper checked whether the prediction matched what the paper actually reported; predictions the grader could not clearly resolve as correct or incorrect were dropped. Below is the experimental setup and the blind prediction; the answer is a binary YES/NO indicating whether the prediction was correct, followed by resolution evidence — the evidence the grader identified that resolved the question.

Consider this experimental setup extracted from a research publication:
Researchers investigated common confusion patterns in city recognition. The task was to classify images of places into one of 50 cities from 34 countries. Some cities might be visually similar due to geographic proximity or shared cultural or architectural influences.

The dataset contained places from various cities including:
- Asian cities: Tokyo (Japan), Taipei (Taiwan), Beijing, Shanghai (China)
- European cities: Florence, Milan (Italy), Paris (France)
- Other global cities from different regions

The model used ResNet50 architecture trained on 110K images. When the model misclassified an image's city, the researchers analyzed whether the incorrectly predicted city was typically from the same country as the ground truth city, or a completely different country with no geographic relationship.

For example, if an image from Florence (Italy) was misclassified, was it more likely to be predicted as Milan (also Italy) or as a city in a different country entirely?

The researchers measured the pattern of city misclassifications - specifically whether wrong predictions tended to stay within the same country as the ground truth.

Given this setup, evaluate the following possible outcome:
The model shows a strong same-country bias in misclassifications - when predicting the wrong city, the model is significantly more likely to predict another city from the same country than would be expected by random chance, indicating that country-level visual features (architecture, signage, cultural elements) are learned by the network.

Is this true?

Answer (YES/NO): YES